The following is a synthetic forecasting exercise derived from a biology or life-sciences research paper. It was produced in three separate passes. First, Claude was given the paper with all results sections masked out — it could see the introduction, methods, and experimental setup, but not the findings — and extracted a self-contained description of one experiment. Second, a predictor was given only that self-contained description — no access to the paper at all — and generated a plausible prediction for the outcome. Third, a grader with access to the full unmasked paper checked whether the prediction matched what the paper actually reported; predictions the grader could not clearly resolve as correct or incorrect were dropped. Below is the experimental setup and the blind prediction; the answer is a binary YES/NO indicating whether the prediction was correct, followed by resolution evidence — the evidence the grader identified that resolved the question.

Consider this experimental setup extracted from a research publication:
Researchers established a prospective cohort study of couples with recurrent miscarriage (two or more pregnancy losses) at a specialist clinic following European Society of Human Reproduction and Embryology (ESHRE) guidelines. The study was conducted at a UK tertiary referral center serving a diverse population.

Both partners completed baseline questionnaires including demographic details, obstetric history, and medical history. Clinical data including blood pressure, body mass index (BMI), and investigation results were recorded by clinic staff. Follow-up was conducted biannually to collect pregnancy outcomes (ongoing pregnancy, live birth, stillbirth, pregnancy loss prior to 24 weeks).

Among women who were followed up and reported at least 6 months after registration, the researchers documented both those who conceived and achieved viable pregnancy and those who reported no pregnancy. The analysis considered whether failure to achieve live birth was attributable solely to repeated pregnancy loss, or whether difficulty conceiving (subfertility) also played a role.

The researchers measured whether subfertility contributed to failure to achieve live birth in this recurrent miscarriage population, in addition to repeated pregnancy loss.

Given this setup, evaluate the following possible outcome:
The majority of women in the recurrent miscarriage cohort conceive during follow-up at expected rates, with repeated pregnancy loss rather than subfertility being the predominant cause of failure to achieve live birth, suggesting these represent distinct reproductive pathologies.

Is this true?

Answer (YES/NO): NO